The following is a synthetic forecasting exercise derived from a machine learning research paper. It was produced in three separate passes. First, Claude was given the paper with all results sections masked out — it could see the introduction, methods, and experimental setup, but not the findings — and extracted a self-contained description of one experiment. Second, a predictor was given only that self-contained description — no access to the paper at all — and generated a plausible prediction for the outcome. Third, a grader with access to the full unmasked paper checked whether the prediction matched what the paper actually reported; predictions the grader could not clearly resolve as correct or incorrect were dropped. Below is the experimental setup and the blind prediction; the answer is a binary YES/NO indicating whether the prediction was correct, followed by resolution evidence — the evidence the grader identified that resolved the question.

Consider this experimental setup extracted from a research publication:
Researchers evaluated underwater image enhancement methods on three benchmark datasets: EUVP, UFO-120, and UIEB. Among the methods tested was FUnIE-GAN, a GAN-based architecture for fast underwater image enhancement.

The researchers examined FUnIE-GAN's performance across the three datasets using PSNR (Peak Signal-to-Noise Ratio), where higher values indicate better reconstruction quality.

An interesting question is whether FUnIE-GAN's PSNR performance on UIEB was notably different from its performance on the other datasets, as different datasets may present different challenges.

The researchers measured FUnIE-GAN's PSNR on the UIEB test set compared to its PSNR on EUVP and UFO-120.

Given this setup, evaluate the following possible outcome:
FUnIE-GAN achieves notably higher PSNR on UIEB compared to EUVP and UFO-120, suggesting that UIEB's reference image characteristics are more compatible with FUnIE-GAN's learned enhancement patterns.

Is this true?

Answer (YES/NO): NO